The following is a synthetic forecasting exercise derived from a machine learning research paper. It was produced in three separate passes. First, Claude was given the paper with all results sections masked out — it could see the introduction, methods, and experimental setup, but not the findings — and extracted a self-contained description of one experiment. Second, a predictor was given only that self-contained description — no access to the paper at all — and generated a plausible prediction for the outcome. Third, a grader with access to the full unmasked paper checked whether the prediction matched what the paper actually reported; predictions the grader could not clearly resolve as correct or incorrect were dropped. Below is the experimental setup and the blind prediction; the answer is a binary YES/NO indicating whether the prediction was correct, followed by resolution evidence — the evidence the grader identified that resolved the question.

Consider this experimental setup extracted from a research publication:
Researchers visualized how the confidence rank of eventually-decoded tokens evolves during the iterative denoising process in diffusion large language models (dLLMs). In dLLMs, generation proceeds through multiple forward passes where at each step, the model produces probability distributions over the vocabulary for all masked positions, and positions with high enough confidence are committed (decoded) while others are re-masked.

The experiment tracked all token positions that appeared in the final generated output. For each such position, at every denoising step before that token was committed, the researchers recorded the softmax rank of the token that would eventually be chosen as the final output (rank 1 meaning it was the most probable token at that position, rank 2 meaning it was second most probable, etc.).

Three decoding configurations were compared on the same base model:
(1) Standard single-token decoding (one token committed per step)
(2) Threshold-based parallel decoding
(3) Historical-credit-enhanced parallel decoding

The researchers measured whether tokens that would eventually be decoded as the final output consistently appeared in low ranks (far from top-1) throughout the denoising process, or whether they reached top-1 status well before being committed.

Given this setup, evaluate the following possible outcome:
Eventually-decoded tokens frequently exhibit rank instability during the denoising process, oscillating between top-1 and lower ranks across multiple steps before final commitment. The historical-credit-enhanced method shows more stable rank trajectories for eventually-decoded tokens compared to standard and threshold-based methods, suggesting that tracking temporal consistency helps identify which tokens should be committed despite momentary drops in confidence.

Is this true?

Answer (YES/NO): NO